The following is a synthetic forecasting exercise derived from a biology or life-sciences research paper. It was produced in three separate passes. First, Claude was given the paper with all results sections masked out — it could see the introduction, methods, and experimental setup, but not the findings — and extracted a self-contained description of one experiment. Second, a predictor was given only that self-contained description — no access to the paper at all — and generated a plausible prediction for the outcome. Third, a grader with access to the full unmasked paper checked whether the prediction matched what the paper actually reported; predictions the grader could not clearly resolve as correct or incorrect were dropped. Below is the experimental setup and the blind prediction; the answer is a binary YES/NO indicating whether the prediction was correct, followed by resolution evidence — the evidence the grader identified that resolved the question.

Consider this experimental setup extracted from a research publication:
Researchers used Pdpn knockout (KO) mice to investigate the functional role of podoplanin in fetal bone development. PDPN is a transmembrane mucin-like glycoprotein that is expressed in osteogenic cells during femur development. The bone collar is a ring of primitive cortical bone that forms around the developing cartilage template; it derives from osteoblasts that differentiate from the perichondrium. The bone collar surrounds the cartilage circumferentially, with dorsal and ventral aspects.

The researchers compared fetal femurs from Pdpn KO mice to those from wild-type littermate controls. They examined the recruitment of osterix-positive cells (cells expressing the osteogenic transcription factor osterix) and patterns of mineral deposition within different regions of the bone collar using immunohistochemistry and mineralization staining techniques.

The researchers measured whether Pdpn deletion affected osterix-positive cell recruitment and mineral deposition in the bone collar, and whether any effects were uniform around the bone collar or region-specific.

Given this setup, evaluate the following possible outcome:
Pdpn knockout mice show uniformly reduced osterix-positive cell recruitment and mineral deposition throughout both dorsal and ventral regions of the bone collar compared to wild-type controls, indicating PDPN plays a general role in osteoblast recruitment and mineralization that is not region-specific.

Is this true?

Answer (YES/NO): NO